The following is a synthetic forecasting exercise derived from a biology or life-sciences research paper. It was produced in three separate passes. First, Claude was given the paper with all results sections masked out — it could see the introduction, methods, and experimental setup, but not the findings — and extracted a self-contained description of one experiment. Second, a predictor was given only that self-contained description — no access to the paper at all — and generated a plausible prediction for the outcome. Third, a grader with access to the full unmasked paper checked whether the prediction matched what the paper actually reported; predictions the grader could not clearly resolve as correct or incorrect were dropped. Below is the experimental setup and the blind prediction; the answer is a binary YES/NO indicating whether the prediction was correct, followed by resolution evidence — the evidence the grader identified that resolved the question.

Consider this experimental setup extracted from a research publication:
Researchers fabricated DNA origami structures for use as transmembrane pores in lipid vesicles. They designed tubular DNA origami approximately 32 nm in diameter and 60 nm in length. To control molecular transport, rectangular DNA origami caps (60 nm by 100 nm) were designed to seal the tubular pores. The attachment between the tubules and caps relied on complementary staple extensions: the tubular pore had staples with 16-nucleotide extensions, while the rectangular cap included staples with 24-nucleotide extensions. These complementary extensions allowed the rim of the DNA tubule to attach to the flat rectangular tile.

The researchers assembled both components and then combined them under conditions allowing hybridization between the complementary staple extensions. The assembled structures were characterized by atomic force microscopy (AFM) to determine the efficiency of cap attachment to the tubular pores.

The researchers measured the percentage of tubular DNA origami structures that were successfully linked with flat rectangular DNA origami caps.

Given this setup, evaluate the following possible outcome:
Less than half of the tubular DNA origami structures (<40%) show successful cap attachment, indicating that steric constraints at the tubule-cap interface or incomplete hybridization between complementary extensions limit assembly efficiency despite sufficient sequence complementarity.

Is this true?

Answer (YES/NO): NO